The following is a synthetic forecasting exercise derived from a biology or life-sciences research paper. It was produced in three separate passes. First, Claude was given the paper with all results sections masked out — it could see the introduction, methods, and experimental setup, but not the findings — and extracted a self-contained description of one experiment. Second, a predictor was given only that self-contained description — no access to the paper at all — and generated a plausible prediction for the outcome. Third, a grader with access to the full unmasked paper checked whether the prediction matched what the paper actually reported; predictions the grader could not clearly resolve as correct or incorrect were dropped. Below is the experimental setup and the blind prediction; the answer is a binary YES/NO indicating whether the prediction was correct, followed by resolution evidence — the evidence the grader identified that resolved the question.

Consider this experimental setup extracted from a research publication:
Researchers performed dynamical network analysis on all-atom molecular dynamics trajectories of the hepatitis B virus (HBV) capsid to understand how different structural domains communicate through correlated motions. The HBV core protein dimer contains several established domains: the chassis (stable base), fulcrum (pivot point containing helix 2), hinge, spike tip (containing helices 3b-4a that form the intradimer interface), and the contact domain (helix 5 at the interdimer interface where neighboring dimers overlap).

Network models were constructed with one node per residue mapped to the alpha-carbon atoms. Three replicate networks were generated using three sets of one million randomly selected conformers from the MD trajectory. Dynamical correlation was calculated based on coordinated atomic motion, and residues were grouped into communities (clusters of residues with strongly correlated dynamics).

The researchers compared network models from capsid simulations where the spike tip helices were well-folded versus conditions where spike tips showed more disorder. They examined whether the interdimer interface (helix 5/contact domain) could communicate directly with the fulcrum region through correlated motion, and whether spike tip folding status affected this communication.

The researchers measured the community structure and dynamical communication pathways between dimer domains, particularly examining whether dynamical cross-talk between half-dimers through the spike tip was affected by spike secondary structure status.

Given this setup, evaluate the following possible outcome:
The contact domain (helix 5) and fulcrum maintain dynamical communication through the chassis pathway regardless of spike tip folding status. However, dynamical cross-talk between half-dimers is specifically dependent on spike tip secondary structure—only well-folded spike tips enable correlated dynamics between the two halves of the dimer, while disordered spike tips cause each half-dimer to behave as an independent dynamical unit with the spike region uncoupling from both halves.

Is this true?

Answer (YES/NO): NO